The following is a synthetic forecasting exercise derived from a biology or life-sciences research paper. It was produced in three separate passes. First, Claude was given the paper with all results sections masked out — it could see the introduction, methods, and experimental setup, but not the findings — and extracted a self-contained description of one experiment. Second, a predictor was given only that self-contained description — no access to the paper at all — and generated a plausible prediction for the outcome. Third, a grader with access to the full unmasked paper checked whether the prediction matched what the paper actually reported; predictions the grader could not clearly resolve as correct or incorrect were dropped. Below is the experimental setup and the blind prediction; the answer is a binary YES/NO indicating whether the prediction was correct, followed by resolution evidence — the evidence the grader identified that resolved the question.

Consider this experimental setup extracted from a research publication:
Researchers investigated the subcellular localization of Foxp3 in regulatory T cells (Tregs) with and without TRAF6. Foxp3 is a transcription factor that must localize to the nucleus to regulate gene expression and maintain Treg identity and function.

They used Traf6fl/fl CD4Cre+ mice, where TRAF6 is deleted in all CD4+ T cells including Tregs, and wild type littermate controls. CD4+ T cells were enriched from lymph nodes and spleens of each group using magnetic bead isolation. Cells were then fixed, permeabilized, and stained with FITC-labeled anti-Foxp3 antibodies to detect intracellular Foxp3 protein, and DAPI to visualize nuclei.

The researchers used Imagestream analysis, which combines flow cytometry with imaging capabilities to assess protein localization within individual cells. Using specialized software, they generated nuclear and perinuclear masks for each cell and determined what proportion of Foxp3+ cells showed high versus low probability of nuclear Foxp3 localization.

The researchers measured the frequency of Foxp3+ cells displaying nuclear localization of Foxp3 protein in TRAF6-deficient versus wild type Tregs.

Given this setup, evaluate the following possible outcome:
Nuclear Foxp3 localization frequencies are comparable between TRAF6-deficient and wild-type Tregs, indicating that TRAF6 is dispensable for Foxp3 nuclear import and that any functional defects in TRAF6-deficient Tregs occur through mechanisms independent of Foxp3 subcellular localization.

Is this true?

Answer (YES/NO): NO